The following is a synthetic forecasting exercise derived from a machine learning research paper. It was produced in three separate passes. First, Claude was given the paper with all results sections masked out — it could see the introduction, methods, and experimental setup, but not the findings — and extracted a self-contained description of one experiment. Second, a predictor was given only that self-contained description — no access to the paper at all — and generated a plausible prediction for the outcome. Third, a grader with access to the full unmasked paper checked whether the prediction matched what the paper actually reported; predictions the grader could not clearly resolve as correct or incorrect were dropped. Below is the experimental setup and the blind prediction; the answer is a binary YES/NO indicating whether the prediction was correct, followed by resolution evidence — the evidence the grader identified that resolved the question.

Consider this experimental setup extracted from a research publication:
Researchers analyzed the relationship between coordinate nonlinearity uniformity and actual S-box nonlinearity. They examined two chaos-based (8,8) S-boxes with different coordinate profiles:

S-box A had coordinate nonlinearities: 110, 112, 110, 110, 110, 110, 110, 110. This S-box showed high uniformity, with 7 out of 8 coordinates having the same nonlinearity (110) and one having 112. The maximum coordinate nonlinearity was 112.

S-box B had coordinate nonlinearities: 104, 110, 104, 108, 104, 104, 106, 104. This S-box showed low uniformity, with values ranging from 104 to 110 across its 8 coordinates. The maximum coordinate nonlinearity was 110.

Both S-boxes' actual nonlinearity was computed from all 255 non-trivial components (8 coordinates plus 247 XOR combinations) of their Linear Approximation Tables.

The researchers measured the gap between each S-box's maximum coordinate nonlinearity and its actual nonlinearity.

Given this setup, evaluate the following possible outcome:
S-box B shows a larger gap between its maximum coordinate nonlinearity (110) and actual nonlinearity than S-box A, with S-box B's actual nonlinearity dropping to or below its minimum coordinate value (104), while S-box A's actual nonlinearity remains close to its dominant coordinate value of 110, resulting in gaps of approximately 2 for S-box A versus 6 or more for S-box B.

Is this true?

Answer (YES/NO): NO